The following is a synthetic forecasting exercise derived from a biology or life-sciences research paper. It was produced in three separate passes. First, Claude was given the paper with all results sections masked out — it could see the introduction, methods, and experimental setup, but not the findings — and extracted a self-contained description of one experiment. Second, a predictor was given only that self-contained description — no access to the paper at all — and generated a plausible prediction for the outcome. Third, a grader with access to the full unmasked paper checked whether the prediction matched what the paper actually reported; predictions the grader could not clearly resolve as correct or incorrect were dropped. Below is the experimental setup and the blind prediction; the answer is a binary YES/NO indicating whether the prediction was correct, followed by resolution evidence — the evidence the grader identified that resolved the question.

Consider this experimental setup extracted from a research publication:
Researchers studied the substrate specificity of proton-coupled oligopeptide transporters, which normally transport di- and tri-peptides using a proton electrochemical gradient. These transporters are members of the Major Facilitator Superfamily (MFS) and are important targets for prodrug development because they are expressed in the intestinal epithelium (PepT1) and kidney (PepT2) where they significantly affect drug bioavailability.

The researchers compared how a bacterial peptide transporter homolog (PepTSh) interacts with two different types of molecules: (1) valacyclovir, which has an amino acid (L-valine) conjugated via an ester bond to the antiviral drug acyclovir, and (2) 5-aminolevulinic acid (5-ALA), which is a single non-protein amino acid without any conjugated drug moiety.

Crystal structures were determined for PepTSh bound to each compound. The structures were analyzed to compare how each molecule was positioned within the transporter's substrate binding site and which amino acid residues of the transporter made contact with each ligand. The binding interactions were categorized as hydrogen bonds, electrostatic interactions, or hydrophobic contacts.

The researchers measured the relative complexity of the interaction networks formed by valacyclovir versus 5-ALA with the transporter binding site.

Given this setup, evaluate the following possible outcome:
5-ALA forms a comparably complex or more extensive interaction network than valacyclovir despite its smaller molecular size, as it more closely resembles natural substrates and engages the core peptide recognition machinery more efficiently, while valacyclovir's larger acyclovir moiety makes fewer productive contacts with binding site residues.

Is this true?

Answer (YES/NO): NO